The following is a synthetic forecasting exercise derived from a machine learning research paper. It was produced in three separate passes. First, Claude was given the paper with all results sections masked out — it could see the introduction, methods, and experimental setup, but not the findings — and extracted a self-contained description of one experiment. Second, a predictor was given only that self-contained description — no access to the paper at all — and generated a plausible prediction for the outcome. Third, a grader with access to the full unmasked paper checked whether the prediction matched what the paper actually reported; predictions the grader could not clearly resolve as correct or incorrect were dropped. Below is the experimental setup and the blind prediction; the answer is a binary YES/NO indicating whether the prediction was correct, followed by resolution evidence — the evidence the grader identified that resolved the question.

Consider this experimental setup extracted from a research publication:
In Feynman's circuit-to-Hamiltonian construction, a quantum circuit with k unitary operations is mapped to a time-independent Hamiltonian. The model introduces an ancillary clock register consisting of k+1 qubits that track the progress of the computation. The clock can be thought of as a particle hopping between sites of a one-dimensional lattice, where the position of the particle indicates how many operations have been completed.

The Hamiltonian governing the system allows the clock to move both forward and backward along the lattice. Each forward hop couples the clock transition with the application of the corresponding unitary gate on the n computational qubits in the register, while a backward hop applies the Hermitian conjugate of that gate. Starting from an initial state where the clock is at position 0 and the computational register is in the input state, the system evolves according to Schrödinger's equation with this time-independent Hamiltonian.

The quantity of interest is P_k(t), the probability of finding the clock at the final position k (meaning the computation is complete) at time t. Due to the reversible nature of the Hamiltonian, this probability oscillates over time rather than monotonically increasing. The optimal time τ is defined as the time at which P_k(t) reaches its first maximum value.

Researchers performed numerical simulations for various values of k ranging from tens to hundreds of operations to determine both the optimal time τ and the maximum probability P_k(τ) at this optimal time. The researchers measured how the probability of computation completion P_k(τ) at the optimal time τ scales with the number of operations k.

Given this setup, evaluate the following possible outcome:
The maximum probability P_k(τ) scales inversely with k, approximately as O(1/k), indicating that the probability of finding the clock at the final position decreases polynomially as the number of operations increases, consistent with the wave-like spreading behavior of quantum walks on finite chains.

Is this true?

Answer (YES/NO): NO